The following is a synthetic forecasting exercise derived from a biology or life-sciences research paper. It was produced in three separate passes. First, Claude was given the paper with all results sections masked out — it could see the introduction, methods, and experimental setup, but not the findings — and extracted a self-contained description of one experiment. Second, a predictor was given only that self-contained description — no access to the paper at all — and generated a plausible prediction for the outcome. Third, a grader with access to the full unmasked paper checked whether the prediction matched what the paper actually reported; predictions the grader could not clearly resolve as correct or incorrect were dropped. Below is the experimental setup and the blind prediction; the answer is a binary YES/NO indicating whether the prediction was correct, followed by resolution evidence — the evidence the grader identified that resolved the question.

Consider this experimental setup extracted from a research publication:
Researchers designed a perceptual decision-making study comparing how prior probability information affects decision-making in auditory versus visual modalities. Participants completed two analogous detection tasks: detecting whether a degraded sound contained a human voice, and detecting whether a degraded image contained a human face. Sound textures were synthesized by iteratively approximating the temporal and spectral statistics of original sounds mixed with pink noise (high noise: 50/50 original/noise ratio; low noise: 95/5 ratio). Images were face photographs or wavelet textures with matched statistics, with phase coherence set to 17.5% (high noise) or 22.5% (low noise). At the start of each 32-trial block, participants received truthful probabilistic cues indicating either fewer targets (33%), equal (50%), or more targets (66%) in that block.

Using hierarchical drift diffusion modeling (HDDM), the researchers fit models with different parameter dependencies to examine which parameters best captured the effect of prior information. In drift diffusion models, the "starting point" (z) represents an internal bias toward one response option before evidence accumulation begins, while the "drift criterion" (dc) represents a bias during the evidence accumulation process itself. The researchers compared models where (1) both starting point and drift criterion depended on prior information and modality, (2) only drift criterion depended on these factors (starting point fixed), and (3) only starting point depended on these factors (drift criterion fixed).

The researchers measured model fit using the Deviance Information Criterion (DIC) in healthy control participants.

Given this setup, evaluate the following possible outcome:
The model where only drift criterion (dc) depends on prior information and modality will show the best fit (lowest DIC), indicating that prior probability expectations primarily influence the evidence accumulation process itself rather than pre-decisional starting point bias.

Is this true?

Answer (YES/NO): NO